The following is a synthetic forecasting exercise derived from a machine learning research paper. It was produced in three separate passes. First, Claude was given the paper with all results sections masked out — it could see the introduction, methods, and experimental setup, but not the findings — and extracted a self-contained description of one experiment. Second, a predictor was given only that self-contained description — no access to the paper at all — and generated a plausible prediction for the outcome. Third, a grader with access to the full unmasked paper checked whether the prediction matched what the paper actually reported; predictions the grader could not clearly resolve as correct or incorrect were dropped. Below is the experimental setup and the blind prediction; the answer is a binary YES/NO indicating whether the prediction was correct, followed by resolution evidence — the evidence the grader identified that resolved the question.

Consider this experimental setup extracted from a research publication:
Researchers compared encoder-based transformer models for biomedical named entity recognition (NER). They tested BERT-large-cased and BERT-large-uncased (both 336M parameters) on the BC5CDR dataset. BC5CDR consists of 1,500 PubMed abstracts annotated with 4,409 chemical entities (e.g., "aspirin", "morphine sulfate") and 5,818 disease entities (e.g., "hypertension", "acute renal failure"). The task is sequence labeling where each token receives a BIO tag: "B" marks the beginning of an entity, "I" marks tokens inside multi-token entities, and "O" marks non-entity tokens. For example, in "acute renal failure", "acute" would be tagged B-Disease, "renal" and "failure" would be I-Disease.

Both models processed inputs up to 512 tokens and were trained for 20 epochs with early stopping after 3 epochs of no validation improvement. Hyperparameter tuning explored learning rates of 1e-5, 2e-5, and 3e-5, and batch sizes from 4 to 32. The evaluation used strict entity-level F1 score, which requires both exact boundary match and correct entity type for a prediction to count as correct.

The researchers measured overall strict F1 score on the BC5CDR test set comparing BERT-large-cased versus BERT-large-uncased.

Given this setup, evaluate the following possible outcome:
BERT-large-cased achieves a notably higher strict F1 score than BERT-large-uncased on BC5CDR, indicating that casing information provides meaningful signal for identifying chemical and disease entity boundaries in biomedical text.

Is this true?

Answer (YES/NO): YES